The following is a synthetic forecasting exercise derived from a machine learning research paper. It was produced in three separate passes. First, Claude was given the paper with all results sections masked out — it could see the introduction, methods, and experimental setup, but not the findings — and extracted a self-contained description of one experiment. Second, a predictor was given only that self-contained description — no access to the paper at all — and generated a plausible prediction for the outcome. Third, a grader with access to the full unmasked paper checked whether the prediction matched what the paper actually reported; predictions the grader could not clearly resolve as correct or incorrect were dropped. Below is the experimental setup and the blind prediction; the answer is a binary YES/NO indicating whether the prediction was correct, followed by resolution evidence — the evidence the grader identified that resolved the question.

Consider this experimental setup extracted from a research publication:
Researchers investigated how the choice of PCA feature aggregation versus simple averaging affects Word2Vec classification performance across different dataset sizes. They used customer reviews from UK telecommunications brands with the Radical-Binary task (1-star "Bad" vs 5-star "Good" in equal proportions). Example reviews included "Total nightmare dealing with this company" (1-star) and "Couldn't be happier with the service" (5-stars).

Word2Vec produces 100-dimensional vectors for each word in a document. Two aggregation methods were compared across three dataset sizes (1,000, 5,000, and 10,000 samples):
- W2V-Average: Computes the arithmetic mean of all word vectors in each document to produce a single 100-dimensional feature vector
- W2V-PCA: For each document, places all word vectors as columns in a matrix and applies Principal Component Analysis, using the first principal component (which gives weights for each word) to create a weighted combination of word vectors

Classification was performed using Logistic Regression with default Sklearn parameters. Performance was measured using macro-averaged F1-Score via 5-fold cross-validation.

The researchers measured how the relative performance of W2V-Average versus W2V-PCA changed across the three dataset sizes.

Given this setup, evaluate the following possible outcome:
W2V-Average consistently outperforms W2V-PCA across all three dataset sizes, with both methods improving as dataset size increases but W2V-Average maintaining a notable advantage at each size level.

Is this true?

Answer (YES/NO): NO